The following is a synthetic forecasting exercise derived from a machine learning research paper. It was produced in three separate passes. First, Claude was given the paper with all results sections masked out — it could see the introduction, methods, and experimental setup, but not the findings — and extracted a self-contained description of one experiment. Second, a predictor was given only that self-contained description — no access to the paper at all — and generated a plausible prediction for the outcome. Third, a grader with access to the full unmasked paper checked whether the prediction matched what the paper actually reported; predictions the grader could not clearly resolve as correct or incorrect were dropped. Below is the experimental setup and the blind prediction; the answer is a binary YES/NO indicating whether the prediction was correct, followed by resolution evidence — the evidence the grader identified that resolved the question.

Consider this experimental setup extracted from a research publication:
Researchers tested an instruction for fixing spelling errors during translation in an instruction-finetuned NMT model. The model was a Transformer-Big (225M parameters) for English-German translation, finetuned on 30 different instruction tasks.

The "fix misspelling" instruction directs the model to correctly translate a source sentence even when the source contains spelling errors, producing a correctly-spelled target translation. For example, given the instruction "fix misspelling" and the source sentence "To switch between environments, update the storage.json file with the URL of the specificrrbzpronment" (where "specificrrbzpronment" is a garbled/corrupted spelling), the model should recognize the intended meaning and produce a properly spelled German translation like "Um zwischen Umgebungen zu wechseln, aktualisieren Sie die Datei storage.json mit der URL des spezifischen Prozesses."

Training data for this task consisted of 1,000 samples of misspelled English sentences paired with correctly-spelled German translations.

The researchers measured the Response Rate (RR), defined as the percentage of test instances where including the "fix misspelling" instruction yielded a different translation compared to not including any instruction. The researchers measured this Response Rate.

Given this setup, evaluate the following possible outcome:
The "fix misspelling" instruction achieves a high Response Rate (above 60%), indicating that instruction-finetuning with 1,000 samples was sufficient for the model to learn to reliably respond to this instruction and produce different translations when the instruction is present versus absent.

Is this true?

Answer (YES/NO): YES